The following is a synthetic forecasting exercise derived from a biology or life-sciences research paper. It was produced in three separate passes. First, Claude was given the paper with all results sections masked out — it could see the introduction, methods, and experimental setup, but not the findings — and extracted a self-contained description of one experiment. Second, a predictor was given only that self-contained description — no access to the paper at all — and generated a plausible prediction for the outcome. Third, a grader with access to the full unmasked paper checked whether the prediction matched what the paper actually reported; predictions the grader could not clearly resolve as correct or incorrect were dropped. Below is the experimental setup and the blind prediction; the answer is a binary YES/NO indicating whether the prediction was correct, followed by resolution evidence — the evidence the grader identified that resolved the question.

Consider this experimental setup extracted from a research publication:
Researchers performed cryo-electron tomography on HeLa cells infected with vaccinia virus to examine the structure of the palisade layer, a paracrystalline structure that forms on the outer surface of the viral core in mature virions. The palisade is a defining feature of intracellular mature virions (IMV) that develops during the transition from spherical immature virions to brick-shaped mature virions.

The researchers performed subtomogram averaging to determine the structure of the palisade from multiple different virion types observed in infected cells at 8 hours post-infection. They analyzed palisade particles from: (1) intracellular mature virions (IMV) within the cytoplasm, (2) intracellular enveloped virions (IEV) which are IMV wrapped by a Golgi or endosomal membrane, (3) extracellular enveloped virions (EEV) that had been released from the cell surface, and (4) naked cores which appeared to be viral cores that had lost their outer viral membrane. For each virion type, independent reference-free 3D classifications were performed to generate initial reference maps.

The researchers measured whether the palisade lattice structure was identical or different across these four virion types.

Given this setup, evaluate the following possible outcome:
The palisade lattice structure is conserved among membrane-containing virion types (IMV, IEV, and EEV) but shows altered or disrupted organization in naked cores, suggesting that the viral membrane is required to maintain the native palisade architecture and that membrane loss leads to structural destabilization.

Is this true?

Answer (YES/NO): NO